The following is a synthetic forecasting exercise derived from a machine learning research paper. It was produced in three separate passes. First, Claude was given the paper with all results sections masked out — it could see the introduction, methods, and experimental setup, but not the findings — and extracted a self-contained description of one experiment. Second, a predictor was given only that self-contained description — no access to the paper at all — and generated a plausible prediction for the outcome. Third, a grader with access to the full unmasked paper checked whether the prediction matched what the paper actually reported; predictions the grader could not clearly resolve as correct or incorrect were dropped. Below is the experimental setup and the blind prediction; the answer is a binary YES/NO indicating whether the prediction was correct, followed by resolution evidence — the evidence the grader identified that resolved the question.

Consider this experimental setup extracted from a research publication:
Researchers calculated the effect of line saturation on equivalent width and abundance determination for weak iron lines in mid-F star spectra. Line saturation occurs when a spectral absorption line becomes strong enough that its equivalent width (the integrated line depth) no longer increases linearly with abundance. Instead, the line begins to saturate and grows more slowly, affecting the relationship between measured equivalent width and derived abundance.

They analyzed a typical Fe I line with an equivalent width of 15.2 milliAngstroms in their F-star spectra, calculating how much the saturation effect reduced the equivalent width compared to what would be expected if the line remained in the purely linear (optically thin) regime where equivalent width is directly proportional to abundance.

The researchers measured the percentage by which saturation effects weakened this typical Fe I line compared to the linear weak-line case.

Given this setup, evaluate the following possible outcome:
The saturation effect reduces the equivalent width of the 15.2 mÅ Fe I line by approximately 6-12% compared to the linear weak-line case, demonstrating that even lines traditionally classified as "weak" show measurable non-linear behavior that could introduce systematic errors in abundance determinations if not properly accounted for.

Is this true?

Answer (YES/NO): NO